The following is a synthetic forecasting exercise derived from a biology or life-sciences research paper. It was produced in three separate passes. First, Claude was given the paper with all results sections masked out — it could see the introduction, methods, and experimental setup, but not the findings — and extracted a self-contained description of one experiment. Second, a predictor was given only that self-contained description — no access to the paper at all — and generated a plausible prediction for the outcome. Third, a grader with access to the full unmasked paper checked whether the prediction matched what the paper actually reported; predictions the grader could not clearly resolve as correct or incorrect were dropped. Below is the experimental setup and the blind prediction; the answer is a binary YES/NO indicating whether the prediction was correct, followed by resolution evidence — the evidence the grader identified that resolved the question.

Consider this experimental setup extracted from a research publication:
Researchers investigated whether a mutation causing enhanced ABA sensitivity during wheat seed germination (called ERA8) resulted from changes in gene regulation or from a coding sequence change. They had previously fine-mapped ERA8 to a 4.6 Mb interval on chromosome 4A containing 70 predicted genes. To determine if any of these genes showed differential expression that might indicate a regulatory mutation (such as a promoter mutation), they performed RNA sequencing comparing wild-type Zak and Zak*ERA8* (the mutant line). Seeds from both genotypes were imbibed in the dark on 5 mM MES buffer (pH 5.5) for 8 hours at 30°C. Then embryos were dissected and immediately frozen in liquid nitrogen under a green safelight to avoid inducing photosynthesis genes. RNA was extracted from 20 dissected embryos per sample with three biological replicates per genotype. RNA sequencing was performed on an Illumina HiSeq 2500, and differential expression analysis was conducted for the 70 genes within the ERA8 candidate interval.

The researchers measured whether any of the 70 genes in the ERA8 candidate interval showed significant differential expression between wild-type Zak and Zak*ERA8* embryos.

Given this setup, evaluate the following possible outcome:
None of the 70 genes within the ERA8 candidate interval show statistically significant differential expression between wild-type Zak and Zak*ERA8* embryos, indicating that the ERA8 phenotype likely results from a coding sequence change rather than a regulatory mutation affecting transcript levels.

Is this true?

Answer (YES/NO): YES